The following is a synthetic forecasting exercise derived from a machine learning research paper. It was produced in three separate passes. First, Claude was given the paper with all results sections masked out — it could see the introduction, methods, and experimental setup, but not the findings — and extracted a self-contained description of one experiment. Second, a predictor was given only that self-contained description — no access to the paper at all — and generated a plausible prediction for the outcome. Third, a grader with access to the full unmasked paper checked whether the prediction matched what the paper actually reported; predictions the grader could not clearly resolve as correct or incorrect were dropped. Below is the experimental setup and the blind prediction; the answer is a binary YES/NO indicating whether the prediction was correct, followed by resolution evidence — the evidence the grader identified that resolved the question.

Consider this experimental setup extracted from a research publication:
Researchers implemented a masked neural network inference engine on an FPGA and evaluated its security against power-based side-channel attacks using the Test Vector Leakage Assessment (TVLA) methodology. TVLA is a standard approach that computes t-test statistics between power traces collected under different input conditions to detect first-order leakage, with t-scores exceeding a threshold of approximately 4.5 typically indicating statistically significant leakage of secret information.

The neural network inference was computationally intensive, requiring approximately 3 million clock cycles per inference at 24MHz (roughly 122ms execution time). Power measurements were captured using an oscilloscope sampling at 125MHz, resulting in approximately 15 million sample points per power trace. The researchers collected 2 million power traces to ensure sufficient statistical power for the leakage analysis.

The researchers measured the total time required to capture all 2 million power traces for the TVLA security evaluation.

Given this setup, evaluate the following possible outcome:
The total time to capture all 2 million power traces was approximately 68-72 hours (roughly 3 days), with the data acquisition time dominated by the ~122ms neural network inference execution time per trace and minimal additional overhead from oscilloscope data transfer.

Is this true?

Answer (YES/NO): NO